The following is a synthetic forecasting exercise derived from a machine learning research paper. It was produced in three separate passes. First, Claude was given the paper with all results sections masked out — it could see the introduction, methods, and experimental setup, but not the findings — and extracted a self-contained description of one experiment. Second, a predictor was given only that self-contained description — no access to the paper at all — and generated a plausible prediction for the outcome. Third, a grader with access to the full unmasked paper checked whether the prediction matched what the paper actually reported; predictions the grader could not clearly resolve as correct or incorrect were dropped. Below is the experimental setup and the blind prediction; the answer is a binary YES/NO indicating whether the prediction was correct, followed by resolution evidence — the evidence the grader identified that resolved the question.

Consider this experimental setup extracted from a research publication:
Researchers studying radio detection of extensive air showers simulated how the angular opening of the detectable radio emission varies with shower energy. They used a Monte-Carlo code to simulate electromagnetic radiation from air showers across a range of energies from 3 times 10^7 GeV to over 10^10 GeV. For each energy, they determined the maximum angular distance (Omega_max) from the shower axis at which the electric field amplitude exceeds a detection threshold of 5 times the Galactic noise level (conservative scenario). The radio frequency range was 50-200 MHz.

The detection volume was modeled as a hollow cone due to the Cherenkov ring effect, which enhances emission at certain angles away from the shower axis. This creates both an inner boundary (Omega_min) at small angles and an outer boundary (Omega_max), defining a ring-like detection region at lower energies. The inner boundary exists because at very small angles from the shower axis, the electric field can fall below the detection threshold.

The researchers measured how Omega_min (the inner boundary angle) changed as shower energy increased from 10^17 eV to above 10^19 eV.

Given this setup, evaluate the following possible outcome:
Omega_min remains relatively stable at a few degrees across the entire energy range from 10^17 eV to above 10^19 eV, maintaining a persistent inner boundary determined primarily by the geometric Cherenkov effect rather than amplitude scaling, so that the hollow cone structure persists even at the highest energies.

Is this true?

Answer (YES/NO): NO